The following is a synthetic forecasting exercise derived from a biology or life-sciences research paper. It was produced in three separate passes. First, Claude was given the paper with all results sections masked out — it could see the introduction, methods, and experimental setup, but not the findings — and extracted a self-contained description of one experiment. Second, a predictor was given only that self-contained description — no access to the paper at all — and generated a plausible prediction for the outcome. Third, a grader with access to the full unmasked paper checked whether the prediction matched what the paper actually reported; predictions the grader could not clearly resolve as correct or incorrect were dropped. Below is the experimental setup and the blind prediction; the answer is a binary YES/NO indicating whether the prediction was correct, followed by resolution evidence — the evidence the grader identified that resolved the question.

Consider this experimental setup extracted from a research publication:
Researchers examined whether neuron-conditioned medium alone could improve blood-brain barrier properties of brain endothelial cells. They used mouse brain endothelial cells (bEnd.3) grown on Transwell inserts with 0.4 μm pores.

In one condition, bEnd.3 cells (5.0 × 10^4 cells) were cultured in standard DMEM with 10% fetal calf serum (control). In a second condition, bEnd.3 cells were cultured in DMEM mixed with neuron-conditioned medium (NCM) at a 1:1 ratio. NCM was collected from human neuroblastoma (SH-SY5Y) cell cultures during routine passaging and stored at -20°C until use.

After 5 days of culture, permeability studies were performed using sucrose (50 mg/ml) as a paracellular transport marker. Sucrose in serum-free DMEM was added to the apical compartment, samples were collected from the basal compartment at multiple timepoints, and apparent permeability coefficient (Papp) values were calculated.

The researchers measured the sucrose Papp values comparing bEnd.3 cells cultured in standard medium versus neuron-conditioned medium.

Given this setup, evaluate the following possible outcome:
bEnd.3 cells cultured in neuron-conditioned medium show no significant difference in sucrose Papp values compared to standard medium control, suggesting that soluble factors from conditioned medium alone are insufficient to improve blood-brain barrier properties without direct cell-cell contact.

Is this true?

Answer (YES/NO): NO